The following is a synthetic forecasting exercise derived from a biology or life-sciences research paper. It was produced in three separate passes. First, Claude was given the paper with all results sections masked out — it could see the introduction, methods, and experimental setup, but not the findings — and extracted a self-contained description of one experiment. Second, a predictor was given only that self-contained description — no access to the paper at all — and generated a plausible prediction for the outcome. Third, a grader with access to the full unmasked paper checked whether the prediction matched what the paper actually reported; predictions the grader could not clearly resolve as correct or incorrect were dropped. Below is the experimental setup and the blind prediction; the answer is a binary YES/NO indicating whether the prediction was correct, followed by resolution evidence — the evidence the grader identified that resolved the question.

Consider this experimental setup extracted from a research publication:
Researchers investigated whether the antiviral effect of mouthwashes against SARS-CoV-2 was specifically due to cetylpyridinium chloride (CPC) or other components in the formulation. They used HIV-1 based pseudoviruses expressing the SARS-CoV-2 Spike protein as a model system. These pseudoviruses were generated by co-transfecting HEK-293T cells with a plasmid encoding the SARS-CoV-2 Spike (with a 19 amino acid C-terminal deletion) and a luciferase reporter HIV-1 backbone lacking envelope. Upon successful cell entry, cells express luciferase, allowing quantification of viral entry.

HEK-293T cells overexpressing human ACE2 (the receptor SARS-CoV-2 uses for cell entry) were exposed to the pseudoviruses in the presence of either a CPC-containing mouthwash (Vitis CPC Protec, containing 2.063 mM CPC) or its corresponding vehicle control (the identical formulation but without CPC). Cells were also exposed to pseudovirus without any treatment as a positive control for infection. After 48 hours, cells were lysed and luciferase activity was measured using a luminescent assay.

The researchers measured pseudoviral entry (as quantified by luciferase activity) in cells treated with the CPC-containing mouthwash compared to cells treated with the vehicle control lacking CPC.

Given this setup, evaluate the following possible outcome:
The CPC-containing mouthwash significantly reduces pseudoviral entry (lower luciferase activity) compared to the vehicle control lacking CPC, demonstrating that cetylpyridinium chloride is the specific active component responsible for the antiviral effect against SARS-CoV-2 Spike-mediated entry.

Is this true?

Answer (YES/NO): YES